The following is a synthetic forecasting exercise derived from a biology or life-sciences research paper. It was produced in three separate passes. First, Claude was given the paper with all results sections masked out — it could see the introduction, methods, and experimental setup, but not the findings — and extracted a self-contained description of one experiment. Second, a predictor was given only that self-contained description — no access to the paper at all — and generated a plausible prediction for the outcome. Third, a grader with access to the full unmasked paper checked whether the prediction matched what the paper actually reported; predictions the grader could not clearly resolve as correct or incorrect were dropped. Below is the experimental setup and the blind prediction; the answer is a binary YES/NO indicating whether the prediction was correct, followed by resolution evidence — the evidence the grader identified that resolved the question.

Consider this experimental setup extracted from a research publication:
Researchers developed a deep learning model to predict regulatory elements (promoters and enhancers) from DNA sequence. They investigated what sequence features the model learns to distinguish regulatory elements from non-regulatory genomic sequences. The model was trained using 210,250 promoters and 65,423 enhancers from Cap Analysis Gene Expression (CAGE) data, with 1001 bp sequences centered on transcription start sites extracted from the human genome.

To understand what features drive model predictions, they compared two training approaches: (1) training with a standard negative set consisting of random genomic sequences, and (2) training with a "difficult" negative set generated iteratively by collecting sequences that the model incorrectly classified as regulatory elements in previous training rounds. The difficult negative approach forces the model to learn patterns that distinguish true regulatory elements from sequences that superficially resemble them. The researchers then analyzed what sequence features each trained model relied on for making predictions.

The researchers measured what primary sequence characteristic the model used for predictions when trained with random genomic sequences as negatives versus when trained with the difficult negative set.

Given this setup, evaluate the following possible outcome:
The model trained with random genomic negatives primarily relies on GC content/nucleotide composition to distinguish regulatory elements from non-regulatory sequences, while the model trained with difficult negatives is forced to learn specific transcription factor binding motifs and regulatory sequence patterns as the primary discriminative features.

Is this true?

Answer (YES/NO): YES